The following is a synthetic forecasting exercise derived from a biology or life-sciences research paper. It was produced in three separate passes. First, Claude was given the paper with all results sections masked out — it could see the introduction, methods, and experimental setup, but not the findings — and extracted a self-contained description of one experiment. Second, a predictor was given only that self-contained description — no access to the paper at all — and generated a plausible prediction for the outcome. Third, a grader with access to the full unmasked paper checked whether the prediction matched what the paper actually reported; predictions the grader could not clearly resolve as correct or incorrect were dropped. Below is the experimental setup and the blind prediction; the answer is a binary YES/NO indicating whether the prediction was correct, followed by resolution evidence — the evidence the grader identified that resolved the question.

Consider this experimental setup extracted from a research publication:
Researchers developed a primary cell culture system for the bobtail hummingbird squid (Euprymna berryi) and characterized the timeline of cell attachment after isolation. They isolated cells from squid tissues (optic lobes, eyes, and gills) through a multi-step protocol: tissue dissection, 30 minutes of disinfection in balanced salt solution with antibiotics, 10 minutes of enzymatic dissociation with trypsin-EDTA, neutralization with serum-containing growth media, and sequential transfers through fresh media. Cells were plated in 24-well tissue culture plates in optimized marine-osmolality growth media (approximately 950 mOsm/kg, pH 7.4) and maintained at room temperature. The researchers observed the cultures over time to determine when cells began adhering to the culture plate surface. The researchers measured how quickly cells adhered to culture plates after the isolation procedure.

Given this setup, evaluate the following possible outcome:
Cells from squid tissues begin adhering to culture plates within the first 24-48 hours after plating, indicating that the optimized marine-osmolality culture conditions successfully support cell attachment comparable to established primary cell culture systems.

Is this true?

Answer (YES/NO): NO